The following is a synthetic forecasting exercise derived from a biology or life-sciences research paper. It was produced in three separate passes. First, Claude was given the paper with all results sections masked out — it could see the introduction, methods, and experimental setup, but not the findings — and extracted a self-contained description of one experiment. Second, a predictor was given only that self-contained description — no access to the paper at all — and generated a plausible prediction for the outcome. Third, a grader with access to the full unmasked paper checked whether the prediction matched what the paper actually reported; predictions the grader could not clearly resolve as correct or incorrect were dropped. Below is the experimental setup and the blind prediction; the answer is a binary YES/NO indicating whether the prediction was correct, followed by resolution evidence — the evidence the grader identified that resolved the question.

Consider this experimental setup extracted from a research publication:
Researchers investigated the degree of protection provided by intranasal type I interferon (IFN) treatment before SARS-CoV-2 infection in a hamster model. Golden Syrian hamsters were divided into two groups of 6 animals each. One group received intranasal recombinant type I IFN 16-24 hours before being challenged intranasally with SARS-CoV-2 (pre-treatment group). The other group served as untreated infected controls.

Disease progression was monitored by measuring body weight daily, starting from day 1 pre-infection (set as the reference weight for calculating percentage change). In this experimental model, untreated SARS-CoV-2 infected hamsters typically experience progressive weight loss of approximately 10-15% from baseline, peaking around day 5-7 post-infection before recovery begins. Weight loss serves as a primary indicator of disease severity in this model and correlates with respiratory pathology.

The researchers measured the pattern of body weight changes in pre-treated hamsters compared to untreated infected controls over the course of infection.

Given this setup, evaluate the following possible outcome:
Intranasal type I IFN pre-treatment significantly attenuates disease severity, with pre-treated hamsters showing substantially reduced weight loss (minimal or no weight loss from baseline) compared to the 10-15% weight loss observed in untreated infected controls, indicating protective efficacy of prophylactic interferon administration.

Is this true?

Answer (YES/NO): YES